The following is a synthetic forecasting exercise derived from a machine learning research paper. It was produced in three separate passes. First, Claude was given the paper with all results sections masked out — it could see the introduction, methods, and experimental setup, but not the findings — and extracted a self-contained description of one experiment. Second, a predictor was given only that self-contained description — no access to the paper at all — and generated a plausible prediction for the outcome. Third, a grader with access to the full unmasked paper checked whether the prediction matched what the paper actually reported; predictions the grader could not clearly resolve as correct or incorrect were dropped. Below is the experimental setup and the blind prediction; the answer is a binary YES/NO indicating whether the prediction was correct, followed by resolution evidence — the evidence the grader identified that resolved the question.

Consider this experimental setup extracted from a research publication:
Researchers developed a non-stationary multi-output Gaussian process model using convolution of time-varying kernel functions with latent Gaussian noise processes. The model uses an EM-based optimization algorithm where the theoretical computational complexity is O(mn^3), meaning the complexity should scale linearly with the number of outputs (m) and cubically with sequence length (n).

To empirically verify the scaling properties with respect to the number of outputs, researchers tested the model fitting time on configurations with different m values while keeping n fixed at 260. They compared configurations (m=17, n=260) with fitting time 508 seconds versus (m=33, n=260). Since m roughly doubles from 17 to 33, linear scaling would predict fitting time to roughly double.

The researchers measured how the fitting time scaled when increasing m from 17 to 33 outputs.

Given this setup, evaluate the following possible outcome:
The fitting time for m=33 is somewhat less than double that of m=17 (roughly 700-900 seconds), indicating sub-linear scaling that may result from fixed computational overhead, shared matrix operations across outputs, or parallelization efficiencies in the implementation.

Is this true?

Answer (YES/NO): NO